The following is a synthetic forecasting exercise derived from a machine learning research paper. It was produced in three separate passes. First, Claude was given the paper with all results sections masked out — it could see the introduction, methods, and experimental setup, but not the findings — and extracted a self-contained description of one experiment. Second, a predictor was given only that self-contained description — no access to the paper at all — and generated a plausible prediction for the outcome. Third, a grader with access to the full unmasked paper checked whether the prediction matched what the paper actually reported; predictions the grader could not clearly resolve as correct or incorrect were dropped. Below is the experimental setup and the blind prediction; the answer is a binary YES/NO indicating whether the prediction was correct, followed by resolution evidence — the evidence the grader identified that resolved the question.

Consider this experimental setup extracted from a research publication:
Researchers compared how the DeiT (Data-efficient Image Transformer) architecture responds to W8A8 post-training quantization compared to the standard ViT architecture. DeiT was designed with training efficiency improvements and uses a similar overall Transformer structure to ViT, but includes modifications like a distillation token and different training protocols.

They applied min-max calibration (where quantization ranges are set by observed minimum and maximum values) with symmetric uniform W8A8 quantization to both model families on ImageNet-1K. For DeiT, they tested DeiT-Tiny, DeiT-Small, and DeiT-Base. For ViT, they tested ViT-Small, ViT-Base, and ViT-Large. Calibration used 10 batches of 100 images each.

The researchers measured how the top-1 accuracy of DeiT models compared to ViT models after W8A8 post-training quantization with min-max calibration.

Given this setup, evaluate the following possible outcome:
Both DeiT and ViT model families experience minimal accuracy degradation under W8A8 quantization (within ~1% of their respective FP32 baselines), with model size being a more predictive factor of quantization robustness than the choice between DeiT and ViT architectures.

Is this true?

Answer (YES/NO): NO